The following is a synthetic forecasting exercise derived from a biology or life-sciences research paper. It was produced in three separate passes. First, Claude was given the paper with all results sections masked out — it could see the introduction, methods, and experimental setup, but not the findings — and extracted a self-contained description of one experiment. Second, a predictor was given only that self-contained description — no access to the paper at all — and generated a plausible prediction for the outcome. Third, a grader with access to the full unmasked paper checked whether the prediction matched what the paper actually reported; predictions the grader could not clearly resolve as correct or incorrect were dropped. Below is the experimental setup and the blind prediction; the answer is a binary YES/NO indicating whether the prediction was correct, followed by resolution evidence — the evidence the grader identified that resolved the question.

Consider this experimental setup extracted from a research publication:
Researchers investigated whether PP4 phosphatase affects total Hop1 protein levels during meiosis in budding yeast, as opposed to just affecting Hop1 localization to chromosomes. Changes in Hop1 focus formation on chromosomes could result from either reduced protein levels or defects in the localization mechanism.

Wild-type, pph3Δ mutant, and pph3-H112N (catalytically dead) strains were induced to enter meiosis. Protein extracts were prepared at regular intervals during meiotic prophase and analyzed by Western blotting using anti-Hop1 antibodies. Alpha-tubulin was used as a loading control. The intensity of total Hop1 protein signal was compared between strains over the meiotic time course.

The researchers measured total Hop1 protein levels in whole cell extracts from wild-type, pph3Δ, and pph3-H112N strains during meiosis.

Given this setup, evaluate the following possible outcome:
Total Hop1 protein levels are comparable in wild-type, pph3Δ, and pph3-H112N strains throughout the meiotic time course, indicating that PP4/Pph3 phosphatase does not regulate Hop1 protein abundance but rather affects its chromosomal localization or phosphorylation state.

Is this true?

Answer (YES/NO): YES